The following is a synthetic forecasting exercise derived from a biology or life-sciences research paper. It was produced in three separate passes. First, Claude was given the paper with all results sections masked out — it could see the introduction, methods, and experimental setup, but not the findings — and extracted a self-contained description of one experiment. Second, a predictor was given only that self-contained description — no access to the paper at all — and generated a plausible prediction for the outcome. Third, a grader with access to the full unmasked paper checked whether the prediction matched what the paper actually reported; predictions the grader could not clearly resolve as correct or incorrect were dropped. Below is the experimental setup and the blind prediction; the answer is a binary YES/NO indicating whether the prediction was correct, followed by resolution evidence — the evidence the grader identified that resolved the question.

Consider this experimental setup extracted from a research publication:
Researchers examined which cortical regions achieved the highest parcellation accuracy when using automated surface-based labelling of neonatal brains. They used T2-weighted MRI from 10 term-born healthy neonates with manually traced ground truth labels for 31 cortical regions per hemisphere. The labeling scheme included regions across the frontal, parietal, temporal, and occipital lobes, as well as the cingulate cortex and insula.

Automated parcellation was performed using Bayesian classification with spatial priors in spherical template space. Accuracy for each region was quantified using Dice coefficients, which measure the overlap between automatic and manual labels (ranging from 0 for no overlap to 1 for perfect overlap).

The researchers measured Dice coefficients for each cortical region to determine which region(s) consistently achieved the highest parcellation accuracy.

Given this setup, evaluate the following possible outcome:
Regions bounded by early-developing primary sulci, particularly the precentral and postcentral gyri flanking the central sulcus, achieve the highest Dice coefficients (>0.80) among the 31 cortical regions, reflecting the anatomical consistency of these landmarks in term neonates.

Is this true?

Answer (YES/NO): NO